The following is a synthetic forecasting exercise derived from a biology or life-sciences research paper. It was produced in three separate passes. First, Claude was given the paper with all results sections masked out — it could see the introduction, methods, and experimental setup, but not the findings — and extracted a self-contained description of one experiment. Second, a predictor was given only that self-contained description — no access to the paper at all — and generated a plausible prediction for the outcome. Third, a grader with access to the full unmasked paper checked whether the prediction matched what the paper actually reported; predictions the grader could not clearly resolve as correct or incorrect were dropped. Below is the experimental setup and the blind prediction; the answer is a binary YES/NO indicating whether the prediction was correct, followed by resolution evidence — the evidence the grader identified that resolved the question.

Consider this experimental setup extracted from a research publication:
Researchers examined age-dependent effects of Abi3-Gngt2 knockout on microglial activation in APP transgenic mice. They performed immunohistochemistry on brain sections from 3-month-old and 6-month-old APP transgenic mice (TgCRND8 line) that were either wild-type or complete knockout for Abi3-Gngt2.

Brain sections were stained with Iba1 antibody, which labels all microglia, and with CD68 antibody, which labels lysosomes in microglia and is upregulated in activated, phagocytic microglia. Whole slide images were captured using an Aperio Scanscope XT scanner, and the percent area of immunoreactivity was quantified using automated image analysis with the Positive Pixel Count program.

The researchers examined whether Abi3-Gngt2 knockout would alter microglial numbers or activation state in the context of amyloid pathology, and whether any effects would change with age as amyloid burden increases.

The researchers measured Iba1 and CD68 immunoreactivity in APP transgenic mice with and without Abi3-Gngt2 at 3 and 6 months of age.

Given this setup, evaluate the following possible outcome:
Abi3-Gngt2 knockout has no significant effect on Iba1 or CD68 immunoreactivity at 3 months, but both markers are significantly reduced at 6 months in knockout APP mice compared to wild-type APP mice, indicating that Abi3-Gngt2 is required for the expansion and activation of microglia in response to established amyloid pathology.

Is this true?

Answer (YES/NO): NO